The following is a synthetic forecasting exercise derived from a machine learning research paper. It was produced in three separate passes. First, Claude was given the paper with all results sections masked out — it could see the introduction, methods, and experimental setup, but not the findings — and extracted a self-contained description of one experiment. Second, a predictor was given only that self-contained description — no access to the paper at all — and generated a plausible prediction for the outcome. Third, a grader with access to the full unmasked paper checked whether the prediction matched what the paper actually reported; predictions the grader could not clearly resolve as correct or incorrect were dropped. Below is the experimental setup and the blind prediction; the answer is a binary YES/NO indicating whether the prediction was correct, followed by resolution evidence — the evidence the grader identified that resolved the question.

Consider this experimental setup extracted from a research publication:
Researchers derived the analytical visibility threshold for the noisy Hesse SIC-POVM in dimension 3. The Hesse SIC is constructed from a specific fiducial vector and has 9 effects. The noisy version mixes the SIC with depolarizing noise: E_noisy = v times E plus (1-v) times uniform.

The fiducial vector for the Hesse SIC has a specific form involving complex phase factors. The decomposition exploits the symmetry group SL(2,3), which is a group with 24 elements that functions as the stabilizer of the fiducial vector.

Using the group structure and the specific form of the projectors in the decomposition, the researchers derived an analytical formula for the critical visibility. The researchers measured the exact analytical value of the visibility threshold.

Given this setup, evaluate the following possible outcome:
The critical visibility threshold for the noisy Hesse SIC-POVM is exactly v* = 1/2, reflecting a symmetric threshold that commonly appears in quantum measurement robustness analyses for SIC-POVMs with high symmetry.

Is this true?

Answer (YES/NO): NO